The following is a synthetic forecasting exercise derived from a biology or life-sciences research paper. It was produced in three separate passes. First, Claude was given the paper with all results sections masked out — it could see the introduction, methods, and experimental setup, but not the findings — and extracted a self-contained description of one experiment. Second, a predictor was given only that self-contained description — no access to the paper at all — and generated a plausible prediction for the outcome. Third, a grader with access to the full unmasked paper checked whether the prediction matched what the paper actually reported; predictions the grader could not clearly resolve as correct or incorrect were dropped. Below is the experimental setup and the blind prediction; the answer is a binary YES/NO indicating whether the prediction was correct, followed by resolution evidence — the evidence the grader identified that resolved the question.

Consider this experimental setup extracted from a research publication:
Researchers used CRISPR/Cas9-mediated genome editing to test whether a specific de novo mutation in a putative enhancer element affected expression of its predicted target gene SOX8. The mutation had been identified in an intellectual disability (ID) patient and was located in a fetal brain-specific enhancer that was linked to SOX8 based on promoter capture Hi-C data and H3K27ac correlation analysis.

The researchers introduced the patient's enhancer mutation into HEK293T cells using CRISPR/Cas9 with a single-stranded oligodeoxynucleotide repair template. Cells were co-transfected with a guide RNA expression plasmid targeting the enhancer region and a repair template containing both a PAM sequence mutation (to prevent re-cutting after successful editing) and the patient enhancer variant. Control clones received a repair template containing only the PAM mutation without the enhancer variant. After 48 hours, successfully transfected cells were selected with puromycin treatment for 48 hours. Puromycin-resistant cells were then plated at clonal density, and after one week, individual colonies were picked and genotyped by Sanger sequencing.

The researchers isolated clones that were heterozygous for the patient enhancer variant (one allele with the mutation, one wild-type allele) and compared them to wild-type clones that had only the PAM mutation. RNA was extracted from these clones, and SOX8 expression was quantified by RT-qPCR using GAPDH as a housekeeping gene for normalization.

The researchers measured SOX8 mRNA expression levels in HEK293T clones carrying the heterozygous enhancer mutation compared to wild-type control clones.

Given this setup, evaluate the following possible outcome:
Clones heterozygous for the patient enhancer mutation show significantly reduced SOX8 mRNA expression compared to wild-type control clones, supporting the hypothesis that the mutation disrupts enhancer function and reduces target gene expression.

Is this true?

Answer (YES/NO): YES